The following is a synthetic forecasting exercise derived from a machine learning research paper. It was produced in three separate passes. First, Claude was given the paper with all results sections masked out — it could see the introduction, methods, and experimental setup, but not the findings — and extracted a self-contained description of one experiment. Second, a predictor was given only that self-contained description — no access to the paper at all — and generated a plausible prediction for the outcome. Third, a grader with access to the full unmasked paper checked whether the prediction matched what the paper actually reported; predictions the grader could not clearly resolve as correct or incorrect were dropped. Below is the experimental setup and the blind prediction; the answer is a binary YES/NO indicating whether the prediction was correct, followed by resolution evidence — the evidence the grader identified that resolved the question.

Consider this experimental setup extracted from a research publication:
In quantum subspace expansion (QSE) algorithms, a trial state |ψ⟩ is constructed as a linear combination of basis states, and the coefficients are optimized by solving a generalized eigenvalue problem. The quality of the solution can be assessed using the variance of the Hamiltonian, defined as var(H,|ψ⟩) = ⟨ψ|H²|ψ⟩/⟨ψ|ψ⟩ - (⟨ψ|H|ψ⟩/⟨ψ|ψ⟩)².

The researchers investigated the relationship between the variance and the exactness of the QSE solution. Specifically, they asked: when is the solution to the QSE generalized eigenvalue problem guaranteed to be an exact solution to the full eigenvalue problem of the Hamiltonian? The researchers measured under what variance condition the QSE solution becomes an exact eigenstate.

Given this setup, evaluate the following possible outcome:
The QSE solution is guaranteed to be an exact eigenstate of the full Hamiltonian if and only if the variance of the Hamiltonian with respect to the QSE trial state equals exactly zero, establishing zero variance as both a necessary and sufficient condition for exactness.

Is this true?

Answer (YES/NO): YES